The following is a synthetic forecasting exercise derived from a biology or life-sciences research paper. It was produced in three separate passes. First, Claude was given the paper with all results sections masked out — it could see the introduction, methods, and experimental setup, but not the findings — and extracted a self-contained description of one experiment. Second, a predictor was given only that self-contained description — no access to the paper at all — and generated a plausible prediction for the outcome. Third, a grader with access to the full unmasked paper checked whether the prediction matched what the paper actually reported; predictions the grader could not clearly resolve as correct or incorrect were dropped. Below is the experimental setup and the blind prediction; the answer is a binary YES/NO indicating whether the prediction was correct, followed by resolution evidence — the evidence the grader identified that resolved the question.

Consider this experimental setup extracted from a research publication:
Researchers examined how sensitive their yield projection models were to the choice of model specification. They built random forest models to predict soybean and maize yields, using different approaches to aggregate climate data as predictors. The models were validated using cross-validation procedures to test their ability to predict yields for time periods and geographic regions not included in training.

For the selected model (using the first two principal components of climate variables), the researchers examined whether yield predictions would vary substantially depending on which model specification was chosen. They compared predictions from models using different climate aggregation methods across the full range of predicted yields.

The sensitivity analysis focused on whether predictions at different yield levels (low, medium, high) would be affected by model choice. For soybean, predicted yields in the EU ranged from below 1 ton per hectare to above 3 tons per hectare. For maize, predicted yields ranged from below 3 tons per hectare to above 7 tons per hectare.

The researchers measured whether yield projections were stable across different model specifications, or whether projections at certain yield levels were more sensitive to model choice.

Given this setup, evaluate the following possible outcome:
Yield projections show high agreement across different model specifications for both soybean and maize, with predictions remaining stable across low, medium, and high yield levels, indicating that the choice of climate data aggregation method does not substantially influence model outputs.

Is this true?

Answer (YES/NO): NO